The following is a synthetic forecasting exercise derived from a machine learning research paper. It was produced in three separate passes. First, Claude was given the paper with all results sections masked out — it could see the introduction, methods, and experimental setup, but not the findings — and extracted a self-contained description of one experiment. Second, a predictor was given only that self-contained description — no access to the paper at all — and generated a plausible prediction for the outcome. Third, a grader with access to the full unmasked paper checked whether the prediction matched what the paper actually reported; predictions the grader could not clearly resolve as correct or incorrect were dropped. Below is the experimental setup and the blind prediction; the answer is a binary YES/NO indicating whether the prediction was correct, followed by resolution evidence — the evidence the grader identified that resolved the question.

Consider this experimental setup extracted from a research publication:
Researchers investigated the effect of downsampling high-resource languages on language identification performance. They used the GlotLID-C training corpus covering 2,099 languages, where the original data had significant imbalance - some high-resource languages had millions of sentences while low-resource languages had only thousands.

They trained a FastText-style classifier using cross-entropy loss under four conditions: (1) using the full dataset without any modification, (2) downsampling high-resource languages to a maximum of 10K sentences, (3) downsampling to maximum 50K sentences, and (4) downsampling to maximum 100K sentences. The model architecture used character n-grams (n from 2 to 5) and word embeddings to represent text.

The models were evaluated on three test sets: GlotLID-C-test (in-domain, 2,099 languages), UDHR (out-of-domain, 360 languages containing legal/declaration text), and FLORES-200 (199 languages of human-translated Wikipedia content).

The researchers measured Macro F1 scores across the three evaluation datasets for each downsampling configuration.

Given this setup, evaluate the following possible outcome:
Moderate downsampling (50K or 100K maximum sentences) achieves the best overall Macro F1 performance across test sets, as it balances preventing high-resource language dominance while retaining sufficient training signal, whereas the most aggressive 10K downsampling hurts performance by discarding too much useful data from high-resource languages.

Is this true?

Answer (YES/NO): YES